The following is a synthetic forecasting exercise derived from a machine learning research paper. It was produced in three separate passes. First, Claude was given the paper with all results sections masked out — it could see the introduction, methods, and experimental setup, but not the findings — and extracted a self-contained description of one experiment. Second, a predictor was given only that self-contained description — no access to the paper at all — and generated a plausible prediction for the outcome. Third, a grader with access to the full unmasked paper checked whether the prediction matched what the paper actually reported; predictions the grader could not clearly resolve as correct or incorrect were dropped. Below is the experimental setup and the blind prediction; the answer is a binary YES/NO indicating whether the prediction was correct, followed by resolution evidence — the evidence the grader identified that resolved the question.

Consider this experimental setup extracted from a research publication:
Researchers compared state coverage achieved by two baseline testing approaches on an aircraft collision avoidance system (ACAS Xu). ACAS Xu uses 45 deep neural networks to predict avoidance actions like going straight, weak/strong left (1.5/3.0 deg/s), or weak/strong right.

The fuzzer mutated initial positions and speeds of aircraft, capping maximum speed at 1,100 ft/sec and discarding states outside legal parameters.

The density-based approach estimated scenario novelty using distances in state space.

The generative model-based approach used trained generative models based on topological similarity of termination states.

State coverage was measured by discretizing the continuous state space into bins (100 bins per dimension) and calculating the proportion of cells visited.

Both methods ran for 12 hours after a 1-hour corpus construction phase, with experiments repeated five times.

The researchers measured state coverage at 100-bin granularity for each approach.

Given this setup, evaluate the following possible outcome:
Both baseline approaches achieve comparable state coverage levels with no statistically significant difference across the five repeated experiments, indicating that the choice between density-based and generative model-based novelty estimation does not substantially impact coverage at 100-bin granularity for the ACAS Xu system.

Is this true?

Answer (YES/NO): NO